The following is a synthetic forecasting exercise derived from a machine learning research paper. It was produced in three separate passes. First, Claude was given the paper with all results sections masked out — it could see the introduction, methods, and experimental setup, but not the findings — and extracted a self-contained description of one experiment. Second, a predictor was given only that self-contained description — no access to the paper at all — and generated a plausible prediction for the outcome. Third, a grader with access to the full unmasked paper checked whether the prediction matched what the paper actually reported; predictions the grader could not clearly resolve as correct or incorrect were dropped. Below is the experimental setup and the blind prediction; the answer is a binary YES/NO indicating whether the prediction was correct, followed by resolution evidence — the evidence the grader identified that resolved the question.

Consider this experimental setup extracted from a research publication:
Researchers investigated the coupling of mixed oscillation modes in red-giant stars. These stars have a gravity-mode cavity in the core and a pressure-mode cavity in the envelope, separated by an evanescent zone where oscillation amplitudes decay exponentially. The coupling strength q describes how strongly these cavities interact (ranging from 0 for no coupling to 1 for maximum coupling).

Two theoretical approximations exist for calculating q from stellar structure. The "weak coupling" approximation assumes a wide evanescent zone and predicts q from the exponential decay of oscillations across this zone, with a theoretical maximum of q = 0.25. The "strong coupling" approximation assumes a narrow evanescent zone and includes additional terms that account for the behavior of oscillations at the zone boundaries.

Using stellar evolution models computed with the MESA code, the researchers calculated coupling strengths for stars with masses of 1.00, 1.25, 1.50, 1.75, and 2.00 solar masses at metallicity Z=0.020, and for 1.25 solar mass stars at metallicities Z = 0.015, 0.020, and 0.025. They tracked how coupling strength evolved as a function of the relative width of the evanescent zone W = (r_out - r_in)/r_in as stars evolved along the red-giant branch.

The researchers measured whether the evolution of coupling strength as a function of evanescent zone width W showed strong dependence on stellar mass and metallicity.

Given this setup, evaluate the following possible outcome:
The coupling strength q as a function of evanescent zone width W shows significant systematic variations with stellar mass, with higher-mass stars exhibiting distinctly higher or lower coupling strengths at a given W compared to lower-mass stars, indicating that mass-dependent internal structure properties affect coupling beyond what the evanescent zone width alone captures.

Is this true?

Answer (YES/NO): NO